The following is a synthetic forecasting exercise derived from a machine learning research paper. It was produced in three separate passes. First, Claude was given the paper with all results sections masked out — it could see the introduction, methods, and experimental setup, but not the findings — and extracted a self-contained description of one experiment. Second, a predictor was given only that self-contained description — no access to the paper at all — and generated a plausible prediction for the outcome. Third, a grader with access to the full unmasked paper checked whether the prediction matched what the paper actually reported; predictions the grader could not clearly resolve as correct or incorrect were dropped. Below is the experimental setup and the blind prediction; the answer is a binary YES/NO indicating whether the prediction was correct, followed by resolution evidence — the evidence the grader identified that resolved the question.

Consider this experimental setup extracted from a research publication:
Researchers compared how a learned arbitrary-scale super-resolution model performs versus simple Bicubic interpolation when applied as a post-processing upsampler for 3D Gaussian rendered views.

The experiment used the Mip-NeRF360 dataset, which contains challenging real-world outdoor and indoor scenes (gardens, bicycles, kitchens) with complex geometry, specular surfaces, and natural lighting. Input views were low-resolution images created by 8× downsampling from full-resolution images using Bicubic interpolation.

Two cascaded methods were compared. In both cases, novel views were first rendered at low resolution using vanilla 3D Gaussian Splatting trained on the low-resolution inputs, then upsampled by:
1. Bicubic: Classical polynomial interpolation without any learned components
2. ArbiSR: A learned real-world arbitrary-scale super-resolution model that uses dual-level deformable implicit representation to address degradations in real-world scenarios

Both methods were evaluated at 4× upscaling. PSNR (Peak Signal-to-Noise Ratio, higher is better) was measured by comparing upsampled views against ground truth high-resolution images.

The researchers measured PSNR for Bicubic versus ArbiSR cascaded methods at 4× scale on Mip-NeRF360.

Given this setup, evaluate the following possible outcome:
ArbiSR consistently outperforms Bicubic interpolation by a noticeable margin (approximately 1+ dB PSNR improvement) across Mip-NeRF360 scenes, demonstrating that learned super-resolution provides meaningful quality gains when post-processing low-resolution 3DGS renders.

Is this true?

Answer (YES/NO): NO